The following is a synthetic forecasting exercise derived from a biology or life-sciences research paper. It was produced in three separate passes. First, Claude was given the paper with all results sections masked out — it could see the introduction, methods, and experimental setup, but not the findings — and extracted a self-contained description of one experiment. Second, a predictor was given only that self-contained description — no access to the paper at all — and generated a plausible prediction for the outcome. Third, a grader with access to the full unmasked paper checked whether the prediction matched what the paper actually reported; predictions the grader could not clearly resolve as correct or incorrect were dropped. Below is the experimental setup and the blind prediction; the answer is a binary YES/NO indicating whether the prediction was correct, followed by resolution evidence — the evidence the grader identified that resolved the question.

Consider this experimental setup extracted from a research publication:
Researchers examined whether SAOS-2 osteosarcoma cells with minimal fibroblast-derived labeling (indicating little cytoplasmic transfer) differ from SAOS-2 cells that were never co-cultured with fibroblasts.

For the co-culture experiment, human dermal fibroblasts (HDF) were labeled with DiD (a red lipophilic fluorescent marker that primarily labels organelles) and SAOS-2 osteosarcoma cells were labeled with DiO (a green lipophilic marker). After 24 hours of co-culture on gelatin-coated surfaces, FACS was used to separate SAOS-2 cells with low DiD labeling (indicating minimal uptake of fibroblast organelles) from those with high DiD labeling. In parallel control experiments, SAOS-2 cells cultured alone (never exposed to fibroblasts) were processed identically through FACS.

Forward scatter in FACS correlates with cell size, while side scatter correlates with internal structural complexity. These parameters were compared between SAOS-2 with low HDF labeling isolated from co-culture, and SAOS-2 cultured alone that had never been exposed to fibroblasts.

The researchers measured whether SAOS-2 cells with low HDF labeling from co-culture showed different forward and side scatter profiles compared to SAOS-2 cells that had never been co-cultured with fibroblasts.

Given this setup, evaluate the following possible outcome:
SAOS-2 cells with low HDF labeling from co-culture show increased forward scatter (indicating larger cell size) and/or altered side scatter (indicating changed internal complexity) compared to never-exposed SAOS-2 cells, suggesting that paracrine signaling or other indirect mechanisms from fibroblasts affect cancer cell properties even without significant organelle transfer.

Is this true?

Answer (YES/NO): NO